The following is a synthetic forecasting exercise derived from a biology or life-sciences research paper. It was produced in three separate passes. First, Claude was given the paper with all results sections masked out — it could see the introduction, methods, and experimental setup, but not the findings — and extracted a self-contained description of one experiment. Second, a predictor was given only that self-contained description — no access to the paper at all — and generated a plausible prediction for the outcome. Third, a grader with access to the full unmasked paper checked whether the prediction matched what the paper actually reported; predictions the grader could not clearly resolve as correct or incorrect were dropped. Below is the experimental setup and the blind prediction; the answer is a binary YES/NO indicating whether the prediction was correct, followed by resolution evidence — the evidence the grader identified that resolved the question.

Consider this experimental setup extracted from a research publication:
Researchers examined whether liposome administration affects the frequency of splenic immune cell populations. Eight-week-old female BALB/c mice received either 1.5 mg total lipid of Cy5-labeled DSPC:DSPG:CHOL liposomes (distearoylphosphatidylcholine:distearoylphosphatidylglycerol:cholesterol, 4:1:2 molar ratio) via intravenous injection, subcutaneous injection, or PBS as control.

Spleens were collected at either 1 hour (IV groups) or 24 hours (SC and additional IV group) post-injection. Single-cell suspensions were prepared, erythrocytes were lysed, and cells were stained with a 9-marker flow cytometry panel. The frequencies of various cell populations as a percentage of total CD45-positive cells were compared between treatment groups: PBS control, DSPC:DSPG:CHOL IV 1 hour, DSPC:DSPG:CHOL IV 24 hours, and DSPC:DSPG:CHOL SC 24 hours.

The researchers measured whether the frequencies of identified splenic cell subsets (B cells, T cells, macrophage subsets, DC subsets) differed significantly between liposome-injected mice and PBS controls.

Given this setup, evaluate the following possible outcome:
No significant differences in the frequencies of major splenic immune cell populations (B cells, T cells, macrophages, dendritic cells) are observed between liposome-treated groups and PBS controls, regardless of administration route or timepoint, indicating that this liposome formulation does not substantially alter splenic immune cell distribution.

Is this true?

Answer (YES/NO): NO